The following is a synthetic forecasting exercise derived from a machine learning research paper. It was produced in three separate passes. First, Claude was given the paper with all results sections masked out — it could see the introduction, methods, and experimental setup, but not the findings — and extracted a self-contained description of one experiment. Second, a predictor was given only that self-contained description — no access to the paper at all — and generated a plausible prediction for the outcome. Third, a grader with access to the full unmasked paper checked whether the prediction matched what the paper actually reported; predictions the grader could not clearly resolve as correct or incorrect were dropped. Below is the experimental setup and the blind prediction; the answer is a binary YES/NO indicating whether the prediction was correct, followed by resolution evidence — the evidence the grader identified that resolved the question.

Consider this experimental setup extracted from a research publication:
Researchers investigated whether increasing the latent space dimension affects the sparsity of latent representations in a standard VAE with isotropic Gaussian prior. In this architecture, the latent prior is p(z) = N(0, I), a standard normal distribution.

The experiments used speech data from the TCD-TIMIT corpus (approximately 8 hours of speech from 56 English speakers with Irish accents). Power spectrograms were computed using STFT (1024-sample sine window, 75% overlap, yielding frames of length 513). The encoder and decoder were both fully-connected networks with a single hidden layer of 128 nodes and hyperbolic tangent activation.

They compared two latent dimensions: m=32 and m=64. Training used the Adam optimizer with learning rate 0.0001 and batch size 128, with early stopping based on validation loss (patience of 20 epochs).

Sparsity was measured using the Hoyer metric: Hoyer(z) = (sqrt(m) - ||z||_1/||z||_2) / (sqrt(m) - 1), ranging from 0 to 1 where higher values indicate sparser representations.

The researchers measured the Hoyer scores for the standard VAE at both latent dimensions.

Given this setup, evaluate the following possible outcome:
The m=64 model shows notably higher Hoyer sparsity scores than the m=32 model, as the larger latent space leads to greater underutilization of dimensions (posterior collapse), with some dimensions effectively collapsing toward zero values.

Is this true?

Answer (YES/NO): YES